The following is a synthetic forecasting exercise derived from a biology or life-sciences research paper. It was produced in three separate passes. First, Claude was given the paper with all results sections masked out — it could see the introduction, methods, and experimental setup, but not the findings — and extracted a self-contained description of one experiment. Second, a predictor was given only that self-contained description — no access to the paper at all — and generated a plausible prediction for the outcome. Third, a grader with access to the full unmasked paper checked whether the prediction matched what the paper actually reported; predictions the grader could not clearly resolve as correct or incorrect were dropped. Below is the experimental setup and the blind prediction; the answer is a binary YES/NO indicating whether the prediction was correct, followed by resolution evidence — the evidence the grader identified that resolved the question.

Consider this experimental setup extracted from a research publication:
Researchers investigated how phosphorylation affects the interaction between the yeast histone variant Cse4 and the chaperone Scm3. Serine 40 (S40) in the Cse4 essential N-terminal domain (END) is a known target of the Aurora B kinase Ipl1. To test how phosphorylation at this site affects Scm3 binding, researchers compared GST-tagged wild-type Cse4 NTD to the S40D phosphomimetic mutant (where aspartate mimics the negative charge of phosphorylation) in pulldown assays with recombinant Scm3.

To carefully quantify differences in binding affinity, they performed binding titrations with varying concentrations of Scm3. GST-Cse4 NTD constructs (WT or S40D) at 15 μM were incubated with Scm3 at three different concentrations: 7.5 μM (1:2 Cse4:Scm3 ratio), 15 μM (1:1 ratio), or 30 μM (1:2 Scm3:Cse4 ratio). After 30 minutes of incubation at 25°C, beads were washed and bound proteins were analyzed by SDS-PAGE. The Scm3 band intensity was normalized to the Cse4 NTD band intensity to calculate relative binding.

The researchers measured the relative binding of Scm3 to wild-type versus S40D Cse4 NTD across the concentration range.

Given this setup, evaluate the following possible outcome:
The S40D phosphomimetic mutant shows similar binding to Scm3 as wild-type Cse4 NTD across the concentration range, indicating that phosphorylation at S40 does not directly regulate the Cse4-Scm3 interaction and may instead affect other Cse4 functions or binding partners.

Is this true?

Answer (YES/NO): NO